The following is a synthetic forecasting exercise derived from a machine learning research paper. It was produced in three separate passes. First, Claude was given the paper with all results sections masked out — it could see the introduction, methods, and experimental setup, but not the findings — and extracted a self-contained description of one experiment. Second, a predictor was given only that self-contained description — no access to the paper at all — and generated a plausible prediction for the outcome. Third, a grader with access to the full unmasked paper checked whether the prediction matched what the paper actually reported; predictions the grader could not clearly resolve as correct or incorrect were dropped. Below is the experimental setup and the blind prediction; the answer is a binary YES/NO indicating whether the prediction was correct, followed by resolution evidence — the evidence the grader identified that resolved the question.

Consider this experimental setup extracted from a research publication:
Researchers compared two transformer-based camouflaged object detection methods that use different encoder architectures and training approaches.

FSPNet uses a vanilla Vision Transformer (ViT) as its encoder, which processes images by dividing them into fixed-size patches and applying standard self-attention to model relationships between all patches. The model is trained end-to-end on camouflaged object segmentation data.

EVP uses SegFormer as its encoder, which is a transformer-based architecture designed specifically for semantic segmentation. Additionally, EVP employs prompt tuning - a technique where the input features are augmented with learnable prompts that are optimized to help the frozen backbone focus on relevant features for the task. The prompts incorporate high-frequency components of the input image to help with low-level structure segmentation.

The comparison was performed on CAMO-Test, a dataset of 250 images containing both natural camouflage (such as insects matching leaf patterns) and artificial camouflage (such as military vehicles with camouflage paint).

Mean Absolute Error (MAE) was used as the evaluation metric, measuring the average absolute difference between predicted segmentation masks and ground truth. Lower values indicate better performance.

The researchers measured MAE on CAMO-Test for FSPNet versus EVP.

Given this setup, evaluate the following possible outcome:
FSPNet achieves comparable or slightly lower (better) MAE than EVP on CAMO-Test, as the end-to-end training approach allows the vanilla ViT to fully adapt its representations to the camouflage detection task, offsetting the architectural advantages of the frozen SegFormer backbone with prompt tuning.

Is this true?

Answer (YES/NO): NO